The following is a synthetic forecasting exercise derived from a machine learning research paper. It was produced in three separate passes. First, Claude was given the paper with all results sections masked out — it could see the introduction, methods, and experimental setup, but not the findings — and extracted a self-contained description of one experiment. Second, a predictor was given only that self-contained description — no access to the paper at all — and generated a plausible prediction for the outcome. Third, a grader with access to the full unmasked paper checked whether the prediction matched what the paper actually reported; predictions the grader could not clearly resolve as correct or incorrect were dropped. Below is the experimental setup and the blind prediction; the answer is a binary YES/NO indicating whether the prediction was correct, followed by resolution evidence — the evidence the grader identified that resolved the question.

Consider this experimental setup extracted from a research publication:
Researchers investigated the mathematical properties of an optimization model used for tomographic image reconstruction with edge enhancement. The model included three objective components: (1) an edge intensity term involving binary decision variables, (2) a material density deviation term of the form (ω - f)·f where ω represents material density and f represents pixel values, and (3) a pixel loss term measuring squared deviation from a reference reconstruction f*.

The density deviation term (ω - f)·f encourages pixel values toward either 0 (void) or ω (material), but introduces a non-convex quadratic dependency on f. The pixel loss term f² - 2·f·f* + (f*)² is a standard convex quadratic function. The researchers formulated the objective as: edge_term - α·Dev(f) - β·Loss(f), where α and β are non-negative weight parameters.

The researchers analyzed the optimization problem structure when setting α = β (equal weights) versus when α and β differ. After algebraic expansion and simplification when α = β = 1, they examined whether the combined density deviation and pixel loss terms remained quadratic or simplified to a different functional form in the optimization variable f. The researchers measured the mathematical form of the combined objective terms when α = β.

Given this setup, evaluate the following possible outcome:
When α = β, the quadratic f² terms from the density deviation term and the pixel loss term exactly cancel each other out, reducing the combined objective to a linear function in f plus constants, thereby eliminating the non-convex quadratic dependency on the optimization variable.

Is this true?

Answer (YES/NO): YES